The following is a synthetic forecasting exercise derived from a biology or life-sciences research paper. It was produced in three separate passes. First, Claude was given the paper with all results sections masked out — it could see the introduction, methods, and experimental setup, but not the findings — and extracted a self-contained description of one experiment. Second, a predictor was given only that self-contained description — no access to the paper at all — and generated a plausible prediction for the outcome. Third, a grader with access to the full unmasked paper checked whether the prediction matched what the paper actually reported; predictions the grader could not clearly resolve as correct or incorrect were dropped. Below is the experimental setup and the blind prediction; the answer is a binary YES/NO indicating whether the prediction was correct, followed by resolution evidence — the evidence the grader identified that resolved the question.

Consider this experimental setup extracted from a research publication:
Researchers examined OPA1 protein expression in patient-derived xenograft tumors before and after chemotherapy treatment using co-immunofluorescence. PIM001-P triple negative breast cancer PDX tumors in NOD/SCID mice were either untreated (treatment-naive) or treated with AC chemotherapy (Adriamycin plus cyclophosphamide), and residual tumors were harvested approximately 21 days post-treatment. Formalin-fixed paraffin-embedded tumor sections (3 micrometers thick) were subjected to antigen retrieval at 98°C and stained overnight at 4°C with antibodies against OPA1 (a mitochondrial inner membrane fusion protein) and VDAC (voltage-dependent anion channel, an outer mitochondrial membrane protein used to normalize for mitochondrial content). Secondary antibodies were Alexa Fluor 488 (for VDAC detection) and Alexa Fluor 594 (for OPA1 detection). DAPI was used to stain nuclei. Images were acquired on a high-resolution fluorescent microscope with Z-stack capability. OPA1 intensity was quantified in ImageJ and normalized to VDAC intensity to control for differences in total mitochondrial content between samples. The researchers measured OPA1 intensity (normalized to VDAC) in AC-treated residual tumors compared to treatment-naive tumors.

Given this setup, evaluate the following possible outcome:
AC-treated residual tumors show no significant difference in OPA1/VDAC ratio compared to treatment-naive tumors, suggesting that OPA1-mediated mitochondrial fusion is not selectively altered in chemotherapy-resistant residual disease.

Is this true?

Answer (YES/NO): NO